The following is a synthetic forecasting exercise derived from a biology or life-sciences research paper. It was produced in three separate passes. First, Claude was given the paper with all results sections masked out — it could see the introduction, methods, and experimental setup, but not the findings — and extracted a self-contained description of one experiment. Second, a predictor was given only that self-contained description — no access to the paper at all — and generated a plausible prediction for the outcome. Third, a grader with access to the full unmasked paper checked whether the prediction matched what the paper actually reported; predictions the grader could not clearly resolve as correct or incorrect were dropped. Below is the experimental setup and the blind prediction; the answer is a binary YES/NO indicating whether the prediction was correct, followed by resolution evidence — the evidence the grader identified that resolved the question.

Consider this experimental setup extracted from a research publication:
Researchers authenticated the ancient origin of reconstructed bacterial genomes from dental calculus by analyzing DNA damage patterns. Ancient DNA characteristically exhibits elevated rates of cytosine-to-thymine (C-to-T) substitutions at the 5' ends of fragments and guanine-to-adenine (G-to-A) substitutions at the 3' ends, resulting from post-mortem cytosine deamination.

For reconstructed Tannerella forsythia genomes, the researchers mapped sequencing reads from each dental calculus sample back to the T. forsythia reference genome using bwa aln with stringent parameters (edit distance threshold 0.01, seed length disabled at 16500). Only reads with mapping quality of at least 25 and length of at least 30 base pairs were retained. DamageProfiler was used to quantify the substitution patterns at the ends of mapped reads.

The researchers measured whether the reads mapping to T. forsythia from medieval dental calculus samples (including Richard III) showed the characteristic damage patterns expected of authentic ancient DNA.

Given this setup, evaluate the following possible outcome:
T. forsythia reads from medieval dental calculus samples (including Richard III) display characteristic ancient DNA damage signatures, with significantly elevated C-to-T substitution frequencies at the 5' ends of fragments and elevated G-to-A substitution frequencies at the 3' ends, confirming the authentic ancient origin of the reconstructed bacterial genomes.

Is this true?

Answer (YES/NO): NO